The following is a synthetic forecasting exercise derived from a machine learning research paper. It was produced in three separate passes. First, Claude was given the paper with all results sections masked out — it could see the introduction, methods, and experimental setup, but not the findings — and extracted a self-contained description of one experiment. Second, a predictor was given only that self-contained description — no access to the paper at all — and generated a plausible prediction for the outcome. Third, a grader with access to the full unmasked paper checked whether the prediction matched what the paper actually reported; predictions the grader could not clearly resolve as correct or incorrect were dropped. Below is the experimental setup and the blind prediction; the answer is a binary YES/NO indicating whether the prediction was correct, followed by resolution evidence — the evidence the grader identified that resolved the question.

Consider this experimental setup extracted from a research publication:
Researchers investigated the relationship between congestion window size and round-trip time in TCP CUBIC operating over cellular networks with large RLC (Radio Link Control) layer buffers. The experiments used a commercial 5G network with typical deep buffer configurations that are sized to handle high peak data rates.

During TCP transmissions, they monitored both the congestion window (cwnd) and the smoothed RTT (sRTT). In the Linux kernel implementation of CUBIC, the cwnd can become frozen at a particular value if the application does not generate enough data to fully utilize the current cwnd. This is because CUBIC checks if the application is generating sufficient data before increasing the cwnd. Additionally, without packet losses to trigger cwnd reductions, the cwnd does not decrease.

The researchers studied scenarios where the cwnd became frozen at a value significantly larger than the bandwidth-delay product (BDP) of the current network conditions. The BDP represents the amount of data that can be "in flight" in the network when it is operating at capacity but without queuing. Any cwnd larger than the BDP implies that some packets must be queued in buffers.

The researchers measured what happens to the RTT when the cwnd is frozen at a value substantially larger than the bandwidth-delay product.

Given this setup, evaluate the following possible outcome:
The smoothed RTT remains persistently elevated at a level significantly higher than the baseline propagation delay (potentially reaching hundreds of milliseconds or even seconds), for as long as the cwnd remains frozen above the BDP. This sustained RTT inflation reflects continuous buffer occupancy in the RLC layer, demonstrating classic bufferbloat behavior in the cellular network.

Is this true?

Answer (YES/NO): YES